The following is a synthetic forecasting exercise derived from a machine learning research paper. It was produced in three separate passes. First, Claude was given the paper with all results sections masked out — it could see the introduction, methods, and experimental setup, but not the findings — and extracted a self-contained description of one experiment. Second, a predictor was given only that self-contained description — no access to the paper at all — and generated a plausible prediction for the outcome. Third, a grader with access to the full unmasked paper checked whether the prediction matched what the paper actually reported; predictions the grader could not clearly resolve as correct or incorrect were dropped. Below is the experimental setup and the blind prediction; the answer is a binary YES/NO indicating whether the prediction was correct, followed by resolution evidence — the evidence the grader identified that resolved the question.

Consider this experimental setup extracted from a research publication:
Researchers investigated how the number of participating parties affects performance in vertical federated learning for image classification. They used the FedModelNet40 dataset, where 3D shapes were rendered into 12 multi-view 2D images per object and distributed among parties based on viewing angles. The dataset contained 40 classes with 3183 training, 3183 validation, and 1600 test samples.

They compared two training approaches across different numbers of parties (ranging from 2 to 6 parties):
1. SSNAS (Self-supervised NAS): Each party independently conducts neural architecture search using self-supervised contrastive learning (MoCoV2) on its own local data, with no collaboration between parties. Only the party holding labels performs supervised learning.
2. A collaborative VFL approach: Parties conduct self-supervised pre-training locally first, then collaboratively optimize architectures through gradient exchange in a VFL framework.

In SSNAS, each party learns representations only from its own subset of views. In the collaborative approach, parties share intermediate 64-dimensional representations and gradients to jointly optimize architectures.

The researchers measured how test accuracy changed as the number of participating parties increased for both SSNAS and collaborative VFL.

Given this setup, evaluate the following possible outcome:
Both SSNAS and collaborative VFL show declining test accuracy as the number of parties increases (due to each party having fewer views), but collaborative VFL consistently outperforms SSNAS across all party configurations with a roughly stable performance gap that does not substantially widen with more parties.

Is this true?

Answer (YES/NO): NO